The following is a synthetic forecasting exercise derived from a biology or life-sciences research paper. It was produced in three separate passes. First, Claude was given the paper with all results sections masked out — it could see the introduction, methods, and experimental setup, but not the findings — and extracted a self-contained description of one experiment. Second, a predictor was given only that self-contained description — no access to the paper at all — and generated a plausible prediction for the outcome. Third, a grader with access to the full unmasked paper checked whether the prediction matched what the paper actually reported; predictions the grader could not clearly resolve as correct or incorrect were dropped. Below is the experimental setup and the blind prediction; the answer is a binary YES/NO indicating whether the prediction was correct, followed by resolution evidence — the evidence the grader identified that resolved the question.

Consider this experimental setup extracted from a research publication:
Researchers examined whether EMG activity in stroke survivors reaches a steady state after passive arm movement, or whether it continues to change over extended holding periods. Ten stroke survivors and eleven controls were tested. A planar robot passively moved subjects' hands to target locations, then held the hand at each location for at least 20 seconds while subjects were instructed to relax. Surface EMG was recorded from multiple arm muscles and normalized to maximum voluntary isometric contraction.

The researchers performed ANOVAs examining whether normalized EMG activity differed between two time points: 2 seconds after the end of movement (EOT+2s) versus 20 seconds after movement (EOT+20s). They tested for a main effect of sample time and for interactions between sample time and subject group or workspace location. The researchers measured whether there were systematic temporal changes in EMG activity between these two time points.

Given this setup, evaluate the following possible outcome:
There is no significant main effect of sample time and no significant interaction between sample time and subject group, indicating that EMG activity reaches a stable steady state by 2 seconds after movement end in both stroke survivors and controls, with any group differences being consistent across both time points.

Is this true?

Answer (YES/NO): YES